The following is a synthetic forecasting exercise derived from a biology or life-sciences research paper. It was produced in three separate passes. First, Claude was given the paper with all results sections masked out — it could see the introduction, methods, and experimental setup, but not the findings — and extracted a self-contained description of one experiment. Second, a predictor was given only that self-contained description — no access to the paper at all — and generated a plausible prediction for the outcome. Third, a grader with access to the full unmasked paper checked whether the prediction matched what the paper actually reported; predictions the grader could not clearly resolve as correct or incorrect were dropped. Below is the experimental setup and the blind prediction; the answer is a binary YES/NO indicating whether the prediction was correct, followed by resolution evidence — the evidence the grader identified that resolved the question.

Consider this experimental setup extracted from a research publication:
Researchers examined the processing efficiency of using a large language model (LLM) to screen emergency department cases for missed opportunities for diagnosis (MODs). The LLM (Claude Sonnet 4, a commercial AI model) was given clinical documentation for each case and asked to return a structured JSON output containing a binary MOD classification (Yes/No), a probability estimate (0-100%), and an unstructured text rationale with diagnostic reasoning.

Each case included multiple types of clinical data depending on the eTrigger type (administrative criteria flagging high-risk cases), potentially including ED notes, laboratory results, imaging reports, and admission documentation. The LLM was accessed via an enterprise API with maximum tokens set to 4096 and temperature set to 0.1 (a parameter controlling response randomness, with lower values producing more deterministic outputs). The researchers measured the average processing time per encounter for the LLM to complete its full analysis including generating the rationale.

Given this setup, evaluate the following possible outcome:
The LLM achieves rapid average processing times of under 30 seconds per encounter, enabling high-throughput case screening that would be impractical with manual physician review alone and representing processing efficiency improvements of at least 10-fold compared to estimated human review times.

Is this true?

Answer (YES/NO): NO